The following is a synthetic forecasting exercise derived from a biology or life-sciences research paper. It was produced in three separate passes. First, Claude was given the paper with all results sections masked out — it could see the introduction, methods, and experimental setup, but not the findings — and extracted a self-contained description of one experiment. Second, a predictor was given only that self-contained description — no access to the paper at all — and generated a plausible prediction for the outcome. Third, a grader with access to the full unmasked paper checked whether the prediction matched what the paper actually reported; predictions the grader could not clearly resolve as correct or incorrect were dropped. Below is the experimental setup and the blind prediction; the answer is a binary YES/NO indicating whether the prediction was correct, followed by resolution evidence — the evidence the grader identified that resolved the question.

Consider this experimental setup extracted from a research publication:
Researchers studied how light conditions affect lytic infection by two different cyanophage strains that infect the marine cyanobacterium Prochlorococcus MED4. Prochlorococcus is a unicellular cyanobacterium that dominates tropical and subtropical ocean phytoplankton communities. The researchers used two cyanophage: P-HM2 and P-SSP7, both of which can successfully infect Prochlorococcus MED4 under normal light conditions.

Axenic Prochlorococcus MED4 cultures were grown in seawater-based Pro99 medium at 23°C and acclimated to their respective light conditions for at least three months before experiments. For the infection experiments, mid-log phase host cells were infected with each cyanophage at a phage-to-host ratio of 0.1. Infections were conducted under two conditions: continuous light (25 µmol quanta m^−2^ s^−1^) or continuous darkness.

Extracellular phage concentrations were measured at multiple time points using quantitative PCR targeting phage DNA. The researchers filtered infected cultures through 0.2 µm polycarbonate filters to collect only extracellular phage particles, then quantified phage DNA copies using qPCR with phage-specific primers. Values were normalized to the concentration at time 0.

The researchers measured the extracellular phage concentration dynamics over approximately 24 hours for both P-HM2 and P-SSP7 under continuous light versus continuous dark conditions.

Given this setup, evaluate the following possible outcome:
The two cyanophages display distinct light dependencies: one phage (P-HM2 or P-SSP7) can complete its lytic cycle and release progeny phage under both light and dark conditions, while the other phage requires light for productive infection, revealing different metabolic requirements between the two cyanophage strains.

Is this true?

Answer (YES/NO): YES